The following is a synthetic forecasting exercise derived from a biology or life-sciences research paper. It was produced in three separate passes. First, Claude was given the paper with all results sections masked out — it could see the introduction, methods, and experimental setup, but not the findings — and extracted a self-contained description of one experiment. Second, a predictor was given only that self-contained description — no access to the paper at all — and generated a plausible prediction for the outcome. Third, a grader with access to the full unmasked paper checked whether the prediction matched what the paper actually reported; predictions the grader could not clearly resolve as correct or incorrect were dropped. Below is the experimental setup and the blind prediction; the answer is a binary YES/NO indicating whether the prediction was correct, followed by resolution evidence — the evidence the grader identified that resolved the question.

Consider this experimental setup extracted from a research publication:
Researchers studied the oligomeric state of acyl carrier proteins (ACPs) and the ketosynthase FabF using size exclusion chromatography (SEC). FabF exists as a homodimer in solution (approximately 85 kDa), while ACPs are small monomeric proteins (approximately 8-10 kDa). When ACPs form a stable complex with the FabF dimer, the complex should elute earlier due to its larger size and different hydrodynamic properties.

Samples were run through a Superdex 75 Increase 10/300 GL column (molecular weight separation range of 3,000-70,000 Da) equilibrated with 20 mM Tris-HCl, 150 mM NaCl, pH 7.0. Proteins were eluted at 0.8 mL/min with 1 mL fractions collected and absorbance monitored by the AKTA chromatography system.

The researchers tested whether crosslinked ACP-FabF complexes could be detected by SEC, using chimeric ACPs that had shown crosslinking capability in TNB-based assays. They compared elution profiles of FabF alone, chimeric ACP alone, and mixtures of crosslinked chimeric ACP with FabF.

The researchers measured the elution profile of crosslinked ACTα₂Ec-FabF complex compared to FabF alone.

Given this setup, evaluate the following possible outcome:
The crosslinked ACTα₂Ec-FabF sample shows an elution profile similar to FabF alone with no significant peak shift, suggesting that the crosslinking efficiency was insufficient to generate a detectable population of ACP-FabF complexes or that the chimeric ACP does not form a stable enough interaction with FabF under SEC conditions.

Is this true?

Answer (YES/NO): NO